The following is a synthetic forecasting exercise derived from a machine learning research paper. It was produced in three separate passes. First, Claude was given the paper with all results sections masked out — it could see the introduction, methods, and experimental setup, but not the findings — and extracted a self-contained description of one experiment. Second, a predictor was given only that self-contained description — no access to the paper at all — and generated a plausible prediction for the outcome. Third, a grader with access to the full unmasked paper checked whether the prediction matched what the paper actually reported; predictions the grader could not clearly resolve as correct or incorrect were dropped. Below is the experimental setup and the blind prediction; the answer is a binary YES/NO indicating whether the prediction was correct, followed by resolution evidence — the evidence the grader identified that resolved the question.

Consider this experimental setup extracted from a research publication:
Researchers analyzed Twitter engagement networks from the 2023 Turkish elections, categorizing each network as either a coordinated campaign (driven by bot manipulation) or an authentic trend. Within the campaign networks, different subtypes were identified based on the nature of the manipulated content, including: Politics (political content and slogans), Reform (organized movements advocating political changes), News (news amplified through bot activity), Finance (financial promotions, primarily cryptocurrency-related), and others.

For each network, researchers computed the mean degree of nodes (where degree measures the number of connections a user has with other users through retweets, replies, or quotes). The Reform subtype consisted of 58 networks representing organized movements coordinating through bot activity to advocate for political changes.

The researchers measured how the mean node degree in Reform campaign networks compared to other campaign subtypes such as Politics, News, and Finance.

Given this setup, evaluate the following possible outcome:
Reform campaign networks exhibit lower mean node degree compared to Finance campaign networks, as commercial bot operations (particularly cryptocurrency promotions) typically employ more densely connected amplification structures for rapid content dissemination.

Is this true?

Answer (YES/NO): NO